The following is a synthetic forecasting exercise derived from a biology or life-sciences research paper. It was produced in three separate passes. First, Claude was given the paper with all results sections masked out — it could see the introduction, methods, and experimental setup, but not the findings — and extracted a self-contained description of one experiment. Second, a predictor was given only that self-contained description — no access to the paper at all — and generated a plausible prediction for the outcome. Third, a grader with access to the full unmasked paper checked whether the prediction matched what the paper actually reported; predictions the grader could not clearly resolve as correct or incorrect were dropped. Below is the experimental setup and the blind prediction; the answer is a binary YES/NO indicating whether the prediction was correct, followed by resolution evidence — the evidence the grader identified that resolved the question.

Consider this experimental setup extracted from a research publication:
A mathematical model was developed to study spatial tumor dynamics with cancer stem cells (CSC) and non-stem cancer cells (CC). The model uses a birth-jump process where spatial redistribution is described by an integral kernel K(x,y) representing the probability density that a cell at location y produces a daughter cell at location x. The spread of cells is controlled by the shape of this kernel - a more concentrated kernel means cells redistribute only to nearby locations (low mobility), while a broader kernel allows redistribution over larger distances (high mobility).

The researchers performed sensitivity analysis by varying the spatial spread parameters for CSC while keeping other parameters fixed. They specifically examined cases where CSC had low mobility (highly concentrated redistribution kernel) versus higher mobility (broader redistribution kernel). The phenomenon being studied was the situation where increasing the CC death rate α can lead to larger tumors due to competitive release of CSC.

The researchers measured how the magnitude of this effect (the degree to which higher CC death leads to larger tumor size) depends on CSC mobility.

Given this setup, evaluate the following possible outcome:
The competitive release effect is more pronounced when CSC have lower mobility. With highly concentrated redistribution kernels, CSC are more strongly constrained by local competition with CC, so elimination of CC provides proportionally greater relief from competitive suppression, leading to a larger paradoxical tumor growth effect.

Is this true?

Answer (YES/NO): YES